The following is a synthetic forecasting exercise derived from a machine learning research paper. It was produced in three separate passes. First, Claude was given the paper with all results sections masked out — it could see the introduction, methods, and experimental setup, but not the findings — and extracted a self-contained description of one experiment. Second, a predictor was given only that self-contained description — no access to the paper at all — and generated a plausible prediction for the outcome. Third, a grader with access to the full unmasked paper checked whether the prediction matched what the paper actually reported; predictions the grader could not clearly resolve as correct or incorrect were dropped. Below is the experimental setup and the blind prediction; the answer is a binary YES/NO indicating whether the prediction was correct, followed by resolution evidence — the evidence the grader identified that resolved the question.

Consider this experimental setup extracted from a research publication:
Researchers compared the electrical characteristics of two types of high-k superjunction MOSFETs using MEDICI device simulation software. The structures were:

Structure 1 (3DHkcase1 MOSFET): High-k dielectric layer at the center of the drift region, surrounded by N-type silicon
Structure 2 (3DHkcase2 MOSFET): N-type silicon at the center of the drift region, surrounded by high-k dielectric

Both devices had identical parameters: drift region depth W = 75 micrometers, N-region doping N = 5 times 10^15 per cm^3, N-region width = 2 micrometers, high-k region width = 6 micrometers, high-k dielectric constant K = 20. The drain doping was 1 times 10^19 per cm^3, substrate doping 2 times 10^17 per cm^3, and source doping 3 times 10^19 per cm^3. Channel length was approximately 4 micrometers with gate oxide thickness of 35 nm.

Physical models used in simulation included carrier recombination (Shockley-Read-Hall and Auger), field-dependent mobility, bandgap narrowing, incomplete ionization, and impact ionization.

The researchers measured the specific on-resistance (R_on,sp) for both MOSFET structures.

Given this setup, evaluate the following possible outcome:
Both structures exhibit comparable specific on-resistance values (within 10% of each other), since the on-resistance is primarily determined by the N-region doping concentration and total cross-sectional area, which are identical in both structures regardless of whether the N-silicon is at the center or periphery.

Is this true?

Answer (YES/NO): NO